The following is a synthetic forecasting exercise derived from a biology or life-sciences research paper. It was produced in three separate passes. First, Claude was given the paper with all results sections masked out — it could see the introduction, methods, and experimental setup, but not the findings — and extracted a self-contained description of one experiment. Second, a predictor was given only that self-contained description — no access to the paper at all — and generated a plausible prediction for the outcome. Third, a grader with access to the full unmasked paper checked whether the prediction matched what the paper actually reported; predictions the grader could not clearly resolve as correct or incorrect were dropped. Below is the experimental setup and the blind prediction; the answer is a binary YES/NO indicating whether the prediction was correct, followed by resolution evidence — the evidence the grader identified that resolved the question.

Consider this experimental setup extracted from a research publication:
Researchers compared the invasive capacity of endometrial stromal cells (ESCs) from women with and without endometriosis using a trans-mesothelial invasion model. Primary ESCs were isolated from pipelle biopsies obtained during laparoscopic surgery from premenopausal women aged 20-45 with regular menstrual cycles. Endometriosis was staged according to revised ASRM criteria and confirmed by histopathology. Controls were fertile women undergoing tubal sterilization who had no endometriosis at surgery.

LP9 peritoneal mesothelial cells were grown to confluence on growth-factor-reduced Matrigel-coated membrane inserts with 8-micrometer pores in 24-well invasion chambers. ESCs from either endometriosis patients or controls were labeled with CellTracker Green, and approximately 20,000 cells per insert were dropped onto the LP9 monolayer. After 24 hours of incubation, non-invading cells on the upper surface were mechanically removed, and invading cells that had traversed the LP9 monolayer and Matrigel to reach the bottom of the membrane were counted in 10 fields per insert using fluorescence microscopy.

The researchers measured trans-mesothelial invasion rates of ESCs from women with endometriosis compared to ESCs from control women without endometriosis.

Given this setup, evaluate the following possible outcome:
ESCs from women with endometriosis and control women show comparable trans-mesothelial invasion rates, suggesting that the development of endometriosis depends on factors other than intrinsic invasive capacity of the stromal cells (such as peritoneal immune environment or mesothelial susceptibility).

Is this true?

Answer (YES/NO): NO